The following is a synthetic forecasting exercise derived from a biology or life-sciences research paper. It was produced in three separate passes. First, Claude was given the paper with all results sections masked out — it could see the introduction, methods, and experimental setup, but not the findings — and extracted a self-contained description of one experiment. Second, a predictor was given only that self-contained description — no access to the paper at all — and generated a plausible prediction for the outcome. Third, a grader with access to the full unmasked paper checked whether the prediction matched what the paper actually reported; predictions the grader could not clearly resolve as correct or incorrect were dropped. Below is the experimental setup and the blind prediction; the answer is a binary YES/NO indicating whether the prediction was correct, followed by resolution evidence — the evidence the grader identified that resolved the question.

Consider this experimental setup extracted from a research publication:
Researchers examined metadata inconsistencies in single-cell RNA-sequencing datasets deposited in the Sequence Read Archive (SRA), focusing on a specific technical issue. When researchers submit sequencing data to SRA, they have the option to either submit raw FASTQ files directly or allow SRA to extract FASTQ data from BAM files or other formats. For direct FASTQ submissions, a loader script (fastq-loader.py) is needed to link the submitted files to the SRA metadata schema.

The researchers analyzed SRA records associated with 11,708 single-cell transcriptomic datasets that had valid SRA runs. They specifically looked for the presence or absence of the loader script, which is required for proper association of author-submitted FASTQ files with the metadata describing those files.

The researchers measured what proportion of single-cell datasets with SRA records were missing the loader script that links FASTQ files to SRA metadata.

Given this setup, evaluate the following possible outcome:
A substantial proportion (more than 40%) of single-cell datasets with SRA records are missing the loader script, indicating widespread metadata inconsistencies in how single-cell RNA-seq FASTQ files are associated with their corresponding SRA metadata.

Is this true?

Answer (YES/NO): YES